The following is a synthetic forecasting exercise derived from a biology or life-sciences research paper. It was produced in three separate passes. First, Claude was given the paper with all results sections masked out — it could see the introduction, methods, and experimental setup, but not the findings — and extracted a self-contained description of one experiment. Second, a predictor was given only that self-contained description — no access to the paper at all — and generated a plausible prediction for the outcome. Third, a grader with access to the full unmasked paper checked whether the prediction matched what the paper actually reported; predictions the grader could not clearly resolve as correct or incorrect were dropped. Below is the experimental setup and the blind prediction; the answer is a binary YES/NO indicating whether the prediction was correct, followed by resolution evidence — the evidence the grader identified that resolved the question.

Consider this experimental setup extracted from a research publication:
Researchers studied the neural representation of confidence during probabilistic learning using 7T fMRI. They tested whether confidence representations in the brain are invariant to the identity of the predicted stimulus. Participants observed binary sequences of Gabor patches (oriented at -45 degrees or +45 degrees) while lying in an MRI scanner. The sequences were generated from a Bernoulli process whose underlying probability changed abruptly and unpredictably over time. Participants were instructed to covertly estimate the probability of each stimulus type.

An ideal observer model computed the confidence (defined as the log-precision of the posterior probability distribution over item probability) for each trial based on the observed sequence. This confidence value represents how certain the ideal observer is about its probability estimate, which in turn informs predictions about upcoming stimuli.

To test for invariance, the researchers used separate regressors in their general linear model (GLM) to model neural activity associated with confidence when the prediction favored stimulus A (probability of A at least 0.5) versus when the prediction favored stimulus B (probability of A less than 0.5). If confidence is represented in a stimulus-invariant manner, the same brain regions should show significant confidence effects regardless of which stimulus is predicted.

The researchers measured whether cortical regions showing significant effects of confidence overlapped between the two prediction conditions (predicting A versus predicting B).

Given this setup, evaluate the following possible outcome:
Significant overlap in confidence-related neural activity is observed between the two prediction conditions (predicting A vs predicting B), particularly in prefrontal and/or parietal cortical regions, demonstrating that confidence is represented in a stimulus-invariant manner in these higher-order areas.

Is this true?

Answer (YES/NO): YES